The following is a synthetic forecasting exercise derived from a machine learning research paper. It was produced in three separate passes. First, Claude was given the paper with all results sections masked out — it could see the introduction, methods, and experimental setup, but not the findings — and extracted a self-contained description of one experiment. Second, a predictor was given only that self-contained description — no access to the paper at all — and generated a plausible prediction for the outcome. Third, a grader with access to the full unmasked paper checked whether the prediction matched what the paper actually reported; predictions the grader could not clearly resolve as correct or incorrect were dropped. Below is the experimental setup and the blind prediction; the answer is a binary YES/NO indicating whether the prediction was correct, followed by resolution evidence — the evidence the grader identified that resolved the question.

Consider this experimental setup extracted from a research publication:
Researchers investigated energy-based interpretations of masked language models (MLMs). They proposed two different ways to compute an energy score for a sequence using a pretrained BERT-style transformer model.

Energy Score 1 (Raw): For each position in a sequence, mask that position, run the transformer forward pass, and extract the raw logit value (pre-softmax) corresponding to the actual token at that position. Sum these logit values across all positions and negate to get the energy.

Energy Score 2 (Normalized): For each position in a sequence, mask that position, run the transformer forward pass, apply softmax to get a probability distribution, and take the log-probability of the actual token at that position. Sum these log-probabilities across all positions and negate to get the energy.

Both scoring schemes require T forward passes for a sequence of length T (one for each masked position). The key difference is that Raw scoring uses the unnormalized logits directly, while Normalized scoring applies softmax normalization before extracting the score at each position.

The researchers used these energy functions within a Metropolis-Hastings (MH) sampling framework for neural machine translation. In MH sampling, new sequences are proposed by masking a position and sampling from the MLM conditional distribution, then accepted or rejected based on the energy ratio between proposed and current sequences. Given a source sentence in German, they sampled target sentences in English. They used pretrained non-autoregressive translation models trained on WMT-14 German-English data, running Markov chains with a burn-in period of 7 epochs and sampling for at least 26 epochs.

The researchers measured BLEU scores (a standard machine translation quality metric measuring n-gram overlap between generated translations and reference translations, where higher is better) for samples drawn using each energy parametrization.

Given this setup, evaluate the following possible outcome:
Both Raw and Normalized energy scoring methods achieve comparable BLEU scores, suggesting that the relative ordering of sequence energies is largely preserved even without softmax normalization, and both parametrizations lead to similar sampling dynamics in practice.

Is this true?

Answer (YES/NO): YES